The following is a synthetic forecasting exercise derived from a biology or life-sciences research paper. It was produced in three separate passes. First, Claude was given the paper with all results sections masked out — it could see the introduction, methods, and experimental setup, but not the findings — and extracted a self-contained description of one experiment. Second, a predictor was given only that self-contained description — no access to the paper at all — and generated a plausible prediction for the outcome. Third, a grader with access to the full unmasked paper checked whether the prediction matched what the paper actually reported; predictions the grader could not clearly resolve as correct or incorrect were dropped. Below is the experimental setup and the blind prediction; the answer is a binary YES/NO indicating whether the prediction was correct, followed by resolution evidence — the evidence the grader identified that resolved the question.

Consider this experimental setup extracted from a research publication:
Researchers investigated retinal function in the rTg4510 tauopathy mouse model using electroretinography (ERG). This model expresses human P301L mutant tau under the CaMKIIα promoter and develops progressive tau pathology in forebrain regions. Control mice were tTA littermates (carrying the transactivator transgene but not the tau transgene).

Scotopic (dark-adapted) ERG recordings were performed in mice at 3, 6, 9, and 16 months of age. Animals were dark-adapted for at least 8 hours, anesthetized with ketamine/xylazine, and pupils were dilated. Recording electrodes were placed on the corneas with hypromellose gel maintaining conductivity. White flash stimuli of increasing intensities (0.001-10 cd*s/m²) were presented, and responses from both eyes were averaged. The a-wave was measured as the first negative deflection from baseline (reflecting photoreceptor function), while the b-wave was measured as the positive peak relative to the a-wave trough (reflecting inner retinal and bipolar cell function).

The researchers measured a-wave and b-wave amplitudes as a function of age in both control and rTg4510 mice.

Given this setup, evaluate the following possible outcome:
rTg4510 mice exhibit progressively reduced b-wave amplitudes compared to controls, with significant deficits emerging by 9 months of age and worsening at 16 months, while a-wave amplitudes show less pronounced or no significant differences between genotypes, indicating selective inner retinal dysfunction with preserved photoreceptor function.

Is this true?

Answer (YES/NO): NO